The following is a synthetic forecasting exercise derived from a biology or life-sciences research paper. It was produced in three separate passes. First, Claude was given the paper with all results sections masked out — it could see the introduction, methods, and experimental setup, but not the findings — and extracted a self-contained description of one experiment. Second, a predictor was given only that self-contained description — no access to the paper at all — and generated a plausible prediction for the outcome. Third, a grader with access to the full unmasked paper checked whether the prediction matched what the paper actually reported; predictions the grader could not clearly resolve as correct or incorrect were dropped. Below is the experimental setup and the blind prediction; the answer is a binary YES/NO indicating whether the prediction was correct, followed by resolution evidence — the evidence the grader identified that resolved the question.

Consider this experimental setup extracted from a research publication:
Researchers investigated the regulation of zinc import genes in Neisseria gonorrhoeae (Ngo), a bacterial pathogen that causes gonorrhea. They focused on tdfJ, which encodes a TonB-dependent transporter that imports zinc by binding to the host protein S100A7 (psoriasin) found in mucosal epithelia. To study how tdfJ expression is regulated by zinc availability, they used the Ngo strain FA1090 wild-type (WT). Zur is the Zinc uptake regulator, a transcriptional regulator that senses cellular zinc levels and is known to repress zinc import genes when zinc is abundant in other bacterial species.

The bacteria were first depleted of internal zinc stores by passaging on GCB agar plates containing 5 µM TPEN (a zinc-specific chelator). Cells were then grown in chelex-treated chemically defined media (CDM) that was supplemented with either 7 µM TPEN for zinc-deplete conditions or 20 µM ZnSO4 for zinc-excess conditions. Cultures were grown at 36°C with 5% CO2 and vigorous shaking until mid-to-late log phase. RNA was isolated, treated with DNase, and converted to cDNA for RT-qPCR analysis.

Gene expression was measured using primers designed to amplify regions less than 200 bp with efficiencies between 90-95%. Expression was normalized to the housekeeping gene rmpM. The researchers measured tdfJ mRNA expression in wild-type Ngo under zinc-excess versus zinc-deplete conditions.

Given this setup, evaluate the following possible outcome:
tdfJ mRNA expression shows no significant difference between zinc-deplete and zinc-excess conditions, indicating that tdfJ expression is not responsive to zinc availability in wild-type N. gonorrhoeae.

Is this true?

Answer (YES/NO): NO